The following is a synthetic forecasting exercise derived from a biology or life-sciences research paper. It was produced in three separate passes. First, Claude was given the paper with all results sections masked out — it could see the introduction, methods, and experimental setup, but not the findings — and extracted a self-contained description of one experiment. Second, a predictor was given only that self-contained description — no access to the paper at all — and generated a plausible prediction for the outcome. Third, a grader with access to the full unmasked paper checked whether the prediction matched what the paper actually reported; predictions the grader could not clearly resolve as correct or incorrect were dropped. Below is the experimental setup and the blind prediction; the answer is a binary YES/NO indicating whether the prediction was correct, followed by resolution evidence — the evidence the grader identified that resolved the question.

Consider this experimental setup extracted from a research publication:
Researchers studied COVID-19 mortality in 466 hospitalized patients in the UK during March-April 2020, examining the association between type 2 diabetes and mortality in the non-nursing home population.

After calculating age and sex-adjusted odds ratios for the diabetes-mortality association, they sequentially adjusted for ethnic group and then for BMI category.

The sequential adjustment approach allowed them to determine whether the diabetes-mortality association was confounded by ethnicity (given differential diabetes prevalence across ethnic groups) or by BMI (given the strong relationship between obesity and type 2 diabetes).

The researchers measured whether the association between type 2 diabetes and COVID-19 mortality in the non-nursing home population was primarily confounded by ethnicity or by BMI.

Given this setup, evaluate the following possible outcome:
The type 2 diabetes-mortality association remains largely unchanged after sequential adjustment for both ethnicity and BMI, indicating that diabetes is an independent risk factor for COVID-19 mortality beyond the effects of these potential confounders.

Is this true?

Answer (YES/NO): NO